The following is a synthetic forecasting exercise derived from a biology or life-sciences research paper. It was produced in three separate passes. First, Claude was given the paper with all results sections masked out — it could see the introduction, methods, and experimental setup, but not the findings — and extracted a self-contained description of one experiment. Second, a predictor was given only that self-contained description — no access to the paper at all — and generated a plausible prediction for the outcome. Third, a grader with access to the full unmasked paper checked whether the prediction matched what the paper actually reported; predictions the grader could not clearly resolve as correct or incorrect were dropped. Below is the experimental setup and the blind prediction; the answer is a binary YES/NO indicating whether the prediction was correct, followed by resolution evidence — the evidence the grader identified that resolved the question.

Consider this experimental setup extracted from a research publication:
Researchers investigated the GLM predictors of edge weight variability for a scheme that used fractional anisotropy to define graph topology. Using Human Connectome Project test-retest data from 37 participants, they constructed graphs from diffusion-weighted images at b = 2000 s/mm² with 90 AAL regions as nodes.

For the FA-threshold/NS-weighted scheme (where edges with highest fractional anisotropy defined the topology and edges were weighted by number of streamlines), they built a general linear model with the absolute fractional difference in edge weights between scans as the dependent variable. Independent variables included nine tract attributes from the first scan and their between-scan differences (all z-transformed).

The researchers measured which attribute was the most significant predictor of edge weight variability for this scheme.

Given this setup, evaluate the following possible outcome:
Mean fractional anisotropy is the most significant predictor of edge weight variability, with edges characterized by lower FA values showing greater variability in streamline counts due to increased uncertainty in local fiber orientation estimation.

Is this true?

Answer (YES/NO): NO